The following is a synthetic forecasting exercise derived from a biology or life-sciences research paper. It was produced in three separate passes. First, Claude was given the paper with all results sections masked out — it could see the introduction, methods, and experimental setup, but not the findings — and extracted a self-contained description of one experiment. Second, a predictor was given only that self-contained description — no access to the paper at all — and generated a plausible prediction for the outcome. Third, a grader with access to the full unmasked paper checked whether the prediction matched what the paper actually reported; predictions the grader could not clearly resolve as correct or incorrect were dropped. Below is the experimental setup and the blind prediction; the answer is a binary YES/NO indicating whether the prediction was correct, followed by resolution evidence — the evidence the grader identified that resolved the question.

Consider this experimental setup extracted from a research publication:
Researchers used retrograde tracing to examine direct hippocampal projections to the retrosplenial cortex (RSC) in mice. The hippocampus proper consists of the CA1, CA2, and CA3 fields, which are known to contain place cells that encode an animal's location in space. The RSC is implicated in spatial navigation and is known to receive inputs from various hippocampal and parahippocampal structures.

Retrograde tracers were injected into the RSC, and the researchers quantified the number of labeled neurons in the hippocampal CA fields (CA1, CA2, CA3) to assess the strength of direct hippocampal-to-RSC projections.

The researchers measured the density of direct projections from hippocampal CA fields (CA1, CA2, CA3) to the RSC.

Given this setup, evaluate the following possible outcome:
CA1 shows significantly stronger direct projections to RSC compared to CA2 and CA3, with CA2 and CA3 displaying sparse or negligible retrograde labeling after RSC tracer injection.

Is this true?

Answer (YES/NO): NO